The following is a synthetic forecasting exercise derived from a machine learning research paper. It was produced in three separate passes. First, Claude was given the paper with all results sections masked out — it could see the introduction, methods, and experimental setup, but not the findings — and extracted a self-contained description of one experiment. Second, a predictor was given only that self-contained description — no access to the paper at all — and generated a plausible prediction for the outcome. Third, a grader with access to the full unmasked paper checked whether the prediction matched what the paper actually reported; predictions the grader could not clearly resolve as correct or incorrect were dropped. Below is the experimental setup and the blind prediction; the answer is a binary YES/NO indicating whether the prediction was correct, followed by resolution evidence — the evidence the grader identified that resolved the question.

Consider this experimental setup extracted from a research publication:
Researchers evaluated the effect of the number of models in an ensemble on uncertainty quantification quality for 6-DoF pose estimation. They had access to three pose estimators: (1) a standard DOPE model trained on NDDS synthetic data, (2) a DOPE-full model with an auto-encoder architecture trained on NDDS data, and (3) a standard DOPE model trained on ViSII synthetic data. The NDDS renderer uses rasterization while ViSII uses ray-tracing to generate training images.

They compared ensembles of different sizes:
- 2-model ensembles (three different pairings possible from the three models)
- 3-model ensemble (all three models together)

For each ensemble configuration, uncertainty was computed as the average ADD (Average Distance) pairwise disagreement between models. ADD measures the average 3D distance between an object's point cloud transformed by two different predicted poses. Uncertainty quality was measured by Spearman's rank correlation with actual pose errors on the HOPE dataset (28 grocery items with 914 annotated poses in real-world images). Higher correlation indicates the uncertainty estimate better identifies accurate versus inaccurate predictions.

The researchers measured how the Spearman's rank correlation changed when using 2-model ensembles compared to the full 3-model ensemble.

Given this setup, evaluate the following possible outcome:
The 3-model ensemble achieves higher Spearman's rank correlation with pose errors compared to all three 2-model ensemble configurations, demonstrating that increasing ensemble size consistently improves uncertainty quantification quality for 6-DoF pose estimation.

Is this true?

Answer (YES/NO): NO